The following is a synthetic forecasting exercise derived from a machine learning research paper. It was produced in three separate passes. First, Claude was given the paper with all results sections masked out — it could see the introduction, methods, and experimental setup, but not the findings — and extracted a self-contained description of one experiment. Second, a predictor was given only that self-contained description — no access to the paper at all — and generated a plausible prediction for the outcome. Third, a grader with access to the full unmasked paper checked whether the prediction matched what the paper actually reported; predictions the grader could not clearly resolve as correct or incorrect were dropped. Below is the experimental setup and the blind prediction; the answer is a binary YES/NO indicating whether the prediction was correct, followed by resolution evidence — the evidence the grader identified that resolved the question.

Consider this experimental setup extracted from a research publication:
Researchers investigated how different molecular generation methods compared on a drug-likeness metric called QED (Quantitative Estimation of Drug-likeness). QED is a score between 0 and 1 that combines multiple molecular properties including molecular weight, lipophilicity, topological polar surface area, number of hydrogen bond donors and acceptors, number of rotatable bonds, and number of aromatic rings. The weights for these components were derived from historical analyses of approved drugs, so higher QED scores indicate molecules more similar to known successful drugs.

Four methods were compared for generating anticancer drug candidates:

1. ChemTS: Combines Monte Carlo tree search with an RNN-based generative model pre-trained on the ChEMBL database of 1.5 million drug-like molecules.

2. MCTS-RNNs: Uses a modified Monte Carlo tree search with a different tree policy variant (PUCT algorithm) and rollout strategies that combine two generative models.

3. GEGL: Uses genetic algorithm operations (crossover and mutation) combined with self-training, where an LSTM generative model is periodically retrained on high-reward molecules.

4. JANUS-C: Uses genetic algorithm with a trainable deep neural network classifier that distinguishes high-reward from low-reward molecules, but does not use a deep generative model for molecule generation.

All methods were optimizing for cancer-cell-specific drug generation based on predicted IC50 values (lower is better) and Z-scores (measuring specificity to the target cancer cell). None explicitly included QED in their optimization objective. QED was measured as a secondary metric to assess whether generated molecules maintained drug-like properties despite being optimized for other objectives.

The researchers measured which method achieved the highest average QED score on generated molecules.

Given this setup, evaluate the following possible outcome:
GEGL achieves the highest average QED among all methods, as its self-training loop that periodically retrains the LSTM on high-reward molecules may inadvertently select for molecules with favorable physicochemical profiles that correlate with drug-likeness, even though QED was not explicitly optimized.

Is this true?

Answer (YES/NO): NO